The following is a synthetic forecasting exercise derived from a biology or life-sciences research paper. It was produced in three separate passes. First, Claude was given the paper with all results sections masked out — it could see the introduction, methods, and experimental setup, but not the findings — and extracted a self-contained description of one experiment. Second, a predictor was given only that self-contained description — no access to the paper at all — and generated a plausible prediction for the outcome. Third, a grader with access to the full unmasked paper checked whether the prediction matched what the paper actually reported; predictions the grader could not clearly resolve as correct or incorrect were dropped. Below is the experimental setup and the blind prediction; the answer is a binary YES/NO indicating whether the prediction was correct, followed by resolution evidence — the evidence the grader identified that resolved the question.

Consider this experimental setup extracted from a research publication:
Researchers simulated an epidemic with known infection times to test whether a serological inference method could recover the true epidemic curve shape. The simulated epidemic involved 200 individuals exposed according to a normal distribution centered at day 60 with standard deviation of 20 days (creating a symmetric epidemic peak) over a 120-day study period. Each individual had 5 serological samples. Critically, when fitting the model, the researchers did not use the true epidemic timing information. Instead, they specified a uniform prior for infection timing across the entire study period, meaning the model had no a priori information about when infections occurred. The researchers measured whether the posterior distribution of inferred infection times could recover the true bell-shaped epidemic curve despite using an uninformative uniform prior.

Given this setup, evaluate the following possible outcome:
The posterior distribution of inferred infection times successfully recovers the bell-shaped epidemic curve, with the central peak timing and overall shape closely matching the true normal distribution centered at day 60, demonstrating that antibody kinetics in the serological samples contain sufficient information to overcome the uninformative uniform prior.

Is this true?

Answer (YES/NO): YES